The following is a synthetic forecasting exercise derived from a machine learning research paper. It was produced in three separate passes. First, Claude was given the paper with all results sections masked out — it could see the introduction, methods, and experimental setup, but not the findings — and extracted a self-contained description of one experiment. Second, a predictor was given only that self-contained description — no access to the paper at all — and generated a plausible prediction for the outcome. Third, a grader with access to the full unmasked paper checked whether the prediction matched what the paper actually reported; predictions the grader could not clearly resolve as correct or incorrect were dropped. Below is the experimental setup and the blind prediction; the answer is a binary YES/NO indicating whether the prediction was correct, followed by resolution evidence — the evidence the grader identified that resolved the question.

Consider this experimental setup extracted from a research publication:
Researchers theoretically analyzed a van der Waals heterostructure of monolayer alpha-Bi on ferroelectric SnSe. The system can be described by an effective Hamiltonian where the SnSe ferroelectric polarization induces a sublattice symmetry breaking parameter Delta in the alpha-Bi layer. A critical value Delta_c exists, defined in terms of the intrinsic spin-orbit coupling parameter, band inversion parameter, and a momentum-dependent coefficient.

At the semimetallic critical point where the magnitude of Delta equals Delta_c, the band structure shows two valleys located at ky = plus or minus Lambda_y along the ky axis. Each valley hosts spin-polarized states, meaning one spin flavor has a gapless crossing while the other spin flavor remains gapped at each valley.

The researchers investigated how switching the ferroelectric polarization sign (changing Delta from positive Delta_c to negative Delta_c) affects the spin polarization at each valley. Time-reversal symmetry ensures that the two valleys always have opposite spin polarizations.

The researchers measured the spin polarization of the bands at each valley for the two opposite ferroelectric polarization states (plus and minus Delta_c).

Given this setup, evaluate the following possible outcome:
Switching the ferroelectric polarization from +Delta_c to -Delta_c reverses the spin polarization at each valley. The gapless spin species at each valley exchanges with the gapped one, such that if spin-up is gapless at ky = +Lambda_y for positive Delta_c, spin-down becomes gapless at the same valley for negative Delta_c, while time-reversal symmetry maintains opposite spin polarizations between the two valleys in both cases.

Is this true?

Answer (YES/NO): YES